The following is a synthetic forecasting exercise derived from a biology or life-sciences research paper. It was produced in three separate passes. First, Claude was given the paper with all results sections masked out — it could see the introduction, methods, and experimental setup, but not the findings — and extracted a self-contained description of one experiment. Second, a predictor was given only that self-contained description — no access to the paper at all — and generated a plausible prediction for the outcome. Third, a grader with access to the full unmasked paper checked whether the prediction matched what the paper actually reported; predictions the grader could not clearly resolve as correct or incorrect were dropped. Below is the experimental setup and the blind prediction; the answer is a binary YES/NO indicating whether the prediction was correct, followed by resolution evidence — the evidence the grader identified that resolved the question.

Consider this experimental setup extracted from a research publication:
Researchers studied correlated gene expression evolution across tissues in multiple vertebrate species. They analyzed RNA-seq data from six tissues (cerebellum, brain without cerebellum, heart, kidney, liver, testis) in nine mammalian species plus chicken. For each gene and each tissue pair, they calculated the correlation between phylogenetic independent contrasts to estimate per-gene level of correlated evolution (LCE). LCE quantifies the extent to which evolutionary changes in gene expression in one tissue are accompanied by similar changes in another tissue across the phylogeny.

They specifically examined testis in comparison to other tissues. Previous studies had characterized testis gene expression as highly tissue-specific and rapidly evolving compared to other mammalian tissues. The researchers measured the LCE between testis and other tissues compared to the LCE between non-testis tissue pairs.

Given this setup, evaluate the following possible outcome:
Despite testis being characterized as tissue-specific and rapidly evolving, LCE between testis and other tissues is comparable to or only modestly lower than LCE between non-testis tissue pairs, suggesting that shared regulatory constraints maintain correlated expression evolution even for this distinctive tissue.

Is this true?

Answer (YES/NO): NO